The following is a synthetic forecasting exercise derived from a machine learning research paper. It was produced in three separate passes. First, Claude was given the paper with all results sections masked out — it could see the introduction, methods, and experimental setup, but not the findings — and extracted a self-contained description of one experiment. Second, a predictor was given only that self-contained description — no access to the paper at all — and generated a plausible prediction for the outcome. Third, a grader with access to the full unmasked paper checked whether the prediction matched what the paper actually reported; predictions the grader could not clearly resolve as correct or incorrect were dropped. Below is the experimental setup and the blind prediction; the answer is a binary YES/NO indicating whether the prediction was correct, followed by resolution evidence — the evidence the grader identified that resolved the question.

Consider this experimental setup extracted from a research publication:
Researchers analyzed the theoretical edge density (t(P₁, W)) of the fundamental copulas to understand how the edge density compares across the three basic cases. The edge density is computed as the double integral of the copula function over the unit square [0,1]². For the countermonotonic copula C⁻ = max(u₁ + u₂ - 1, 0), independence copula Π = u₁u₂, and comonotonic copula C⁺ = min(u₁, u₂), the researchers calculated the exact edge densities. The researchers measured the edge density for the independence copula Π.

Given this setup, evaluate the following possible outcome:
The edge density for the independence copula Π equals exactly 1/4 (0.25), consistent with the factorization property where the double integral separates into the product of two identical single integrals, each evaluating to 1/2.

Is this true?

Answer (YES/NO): YES